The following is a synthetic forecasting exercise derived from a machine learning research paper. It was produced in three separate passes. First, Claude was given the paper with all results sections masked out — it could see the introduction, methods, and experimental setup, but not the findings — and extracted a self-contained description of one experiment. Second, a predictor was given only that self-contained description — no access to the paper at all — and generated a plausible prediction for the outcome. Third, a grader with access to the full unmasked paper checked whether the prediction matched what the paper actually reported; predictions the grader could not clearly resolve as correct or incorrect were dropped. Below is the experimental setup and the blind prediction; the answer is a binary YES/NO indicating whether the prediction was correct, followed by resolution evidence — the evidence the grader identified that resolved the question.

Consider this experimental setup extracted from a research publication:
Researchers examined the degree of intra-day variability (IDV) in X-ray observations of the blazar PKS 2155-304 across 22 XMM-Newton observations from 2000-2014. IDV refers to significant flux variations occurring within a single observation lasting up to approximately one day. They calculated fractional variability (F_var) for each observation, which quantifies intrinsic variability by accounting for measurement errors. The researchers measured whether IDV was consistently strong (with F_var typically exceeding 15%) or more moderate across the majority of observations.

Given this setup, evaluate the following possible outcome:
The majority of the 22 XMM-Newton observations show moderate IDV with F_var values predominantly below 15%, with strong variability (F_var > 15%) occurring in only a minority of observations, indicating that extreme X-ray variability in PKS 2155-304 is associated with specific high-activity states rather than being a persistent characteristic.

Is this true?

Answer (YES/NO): YES